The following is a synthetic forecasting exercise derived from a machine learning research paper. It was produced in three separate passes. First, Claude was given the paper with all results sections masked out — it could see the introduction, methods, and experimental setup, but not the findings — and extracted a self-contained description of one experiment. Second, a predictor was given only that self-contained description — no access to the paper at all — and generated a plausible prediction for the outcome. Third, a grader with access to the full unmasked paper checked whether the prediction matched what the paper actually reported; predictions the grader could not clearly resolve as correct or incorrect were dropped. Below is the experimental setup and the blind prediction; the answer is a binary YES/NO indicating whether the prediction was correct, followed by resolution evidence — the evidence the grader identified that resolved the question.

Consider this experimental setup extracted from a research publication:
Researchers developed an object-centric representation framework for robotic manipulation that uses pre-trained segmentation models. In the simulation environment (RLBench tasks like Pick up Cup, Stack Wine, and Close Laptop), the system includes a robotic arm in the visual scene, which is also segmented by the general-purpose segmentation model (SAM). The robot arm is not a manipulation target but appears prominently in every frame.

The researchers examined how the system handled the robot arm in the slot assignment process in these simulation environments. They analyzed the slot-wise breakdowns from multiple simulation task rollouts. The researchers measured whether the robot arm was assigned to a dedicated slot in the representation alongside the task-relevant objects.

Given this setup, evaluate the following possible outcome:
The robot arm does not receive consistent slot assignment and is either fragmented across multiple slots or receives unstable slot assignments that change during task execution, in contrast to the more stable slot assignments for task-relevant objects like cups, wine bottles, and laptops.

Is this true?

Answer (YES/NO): NO